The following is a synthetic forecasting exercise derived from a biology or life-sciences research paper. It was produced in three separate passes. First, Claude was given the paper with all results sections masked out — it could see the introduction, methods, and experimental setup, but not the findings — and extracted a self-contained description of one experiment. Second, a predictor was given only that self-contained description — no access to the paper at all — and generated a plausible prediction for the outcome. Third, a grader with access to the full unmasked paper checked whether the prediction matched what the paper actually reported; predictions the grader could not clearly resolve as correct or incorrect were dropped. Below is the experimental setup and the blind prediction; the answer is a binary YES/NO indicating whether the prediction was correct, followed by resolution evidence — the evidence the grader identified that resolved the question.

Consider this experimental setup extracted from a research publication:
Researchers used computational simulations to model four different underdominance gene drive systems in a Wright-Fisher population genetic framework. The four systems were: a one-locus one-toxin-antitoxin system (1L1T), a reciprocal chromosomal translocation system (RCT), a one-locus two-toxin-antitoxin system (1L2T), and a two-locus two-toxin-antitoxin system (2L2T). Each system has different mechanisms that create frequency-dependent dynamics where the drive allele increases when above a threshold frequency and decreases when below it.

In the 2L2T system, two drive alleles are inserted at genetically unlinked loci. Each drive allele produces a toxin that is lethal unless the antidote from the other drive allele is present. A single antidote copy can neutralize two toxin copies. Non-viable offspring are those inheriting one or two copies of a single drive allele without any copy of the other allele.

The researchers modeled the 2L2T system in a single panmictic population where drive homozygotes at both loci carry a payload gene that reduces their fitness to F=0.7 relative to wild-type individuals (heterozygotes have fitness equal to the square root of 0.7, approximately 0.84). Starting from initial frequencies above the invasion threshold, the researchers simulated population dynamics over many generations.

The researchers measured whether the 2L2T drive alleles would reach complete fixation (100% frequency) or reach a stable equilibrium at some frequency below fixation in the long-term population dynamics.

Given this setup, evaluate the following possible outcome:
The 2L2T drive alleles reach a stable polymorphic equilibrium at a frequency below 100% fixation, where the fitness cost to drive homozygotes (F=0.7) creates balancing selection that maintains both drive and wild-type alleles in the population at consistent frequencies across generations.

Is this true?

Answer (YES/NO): YES